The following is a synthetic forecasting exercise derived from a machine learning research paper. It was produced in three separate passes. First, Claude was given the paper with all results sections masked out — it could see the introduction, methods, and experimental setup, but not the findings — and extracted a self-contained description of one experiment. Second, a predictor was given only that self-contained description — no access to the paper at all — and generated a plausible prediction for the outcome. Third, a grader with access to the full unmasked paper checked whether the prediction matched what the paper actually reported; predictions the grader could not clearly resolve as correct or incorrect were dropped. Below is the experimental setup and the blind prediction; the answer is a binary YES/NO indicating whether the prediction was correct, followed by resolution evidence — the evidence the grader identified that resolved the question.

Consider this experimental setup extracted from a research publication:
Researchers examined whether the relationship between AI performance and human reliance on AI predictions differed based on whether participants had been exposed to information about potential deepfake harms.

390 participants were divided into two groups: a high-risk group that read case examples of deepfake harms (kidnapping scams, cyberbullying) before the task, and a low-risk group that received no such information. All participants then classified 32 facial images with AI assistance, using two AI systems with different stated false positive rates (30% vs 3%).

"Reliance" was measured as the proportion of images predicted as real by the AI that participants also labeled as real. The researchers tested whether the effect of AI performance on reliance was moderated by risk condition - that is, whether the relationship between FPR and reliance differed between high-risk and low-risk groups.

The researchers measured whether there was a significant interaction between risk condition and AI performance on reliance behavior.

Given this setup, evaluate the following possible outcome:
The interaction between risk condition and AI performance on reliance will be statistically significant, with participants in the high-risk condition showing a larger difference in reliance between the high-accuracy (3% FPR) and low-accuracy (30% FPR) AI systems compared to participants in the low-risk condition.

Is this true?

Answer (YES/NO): NO